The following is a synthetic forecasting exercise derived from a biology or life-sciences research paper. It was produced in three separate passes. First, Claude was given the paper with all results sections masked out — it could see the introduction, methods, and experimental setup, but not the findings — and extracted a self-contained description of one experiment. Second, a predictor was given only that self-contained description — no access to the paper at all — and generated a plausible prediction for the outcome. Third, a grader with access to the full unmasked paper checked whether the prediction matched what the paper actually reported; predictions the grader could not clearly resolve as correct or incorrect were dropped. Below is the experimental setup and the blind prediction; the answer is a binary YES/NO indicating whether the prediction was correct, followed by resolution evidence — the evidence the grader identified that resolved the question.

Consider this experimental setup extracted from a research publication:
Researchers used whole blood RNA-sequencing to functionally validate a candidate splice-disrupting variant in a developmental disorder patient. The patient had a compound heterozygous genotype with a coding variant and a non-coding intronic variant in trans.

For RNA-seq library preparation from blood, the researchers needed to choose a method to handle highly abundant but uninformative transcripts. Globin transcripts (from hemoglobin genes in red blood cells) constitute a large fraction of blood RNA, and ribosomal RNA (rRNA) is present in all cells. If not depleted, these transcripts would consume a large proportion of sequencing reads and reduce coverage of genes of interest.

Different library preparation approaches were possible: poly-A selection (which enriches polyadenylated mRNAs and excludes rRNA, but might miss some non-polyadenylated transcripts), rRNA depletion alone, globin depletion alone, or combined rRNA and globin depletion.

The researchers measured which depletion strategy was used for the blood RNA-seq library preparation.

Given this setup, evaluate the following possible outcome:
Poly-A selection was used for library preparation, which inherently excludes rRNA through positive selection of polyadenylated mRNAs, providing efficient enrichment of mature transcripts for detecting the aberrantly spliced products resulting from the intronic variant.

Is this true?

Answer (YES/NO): NO